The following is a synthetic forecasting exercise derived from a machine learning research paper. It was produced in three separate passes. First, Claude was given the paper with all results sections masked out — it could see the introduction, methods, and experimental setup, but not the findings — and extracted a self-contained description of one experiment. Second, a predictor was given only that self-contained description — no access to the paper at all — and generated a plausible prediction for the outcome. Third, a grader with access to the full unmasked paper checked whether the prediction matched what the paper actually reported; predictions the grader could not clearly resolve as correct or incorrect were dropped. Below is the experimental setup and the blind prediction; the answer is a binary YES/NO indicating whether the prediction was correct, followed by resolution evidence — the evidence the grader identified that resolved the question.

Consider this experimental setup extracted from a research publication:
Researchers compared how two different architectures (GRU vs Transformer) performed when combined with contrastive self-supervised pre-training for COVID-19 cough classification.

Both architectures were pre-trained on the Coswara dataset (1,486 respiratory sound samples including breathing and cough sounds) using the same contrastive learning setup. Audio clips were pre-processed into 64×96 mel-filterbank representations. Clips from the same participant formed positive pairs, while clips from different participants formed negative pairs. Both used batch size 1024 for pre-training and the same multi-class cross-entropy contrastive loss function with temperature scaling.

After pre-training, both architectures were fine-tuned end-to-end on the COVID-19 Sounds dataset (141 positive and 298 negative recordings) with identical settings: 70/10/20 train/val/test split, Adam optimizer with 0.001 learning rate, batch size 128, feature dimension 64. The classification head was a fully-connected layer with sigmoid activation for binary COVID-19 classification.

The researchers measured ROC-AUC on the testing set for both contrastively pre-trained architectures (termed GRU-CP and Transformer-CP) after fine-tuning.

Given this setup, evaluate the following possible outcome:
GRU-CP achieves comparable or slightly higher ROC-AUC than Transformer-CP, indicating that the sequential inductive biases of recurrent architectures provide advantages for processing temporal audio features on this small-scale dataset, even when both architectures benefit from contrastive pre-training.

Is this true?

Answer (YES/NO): NO